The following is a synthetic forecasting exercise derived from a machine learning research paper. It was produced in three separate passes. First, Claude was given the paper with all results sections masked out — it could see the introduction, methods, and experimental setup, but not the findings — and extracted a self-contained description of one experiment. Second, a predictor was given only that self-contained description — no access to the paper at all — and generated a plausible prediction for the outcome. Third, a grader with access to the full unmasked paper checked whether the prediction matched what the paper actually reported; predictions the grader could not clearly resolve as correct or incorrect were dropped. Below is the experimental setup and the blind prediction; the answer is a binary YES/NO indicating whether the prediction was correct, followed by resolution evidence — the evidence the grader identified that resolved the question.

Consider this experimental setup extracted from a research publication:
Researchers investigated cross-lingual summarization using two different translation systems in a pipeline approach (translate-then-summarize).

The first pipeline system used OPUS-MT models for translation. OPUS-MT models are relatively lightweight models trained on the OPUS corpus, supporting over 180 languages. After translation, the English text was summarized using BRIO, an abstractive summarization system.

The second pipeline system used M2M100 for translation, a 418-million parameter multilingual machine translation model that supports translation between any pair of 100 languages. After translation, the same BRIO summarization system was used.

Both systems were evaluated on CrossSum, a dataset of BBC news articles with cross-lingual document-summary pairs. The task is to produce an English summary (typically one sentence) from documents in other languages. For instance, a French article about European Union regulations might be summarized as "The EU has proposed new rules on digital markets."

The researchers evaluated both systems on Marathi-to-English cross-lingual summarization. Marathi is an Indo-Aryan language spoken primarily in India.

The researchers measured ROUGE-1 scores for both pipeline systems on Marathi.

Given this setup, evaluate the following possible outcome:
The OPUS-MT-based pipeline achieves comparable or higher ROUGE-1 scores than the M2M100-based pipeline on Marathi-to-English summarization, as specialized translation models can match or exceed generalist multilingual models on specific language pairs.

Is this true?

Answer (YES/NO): NO